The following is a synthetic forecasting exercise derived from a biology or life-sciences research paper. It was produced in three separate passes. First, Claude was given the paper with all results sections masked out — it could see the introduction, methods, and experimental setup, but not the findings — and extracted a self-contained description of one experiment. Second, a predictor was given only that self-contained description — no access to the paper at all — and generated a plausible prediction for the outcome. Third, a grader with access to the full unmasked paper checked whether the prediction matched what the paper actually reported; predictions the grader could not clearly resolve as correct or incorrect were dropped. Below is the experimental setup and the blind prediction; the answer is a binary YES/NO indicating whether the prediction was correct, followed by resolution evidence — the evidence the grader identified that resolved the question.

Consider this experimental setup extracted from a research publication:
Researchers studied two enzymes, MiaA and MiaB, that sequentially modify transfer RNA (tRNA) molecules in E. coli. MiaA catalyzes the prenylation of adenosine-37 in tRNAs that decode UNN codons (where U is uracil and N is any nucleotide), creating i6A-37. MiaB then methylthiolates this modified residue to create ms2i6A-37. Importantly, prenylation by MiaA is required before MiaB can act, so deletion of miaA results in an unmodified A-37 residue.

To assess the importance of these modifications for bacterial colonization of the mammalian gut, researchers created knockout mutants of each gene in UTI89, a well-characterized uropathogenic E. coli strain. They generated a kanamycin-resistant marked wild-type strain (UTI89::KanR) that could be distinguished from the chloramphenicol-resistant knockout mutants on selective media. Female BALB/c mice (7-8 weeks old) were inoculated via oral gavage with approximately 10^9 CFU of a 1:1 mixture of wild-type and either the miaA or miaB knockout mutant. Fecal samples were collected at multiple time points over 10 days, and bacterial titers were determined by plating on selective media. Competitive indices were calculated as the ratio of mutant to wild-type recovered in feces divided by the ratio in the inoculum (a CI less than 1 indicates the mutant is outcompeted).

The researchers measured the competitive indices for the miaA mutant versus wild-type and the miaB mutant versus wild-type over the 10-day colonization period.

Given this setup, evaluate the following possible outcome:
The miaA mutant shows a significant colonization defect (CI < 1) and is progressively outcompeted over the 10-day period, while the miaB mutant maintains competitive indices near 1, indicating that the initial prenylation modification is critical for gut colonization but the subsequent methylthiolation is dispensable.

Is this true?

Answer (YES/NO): YES